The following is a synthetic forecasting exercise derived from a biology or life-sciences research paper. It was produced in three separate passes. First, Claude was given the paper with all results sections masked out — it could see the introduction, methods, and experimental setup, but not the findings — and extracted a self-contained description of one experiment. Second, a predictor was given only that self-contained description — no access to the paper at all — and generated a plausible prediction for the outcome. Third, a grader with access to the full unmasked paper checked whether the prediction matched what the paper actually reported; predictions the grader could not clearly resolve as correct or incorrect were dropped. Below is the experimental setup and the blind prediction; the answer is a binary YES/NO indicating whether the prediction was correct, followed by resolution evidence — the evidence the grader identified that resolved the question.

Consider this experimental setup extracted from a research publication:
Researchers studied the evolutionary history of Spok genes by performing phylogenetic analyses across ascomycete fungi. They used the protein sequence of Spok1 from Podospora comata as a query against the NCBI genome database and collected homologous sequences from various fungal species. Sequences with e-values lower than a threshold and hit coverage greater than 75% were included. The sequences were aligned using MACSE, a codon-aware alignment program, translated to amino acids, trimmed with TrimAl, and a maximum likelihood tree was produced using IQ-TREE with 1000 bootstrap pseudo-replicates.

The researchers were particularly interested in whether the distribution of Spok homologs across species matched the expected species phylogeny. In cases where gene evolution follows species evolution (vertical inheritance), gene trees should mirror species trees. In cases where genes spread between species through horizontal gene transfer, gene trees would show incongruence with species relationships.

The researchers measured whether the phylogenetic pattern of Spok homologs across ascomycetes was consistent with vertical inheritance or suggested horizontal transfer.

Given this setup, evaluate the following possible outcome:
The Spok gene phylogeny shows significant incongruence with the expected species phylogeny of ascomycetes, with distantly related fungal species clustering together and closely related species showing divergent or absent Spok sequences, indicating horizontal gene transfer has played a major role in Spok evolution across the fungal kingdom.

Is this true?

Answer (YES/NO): NO